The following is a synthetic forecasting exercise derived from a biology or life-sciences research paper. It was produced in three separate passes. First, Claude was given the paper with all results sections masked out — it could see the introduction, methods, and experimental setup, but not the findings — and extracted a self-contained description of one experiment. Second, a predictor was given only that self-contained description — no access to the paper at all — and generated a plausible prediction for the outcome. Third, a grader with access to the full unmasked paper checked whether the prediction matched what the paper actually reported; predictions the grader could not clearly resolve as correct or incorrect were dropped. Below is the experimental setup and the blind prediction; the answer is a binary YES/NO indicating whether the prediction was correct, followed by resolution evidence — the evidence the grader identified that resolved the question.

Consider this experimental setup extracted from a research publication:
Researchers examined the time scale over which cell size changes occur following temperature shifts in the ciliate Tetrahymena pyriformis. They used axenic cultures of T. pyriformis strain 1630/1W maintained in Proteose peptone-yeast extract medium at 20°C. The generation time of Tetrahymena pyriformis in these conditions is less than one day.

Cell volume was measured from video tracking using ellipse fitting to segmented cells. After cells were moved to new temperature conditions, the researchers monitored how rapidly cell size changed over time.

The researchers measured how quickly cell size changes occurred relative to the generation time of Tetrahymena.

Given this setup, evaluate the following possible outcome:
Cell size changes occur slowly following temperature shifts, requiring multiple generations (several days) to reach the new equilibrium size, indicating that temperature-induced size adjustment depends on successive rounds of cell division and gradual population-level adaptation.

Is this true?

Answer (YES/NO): NO